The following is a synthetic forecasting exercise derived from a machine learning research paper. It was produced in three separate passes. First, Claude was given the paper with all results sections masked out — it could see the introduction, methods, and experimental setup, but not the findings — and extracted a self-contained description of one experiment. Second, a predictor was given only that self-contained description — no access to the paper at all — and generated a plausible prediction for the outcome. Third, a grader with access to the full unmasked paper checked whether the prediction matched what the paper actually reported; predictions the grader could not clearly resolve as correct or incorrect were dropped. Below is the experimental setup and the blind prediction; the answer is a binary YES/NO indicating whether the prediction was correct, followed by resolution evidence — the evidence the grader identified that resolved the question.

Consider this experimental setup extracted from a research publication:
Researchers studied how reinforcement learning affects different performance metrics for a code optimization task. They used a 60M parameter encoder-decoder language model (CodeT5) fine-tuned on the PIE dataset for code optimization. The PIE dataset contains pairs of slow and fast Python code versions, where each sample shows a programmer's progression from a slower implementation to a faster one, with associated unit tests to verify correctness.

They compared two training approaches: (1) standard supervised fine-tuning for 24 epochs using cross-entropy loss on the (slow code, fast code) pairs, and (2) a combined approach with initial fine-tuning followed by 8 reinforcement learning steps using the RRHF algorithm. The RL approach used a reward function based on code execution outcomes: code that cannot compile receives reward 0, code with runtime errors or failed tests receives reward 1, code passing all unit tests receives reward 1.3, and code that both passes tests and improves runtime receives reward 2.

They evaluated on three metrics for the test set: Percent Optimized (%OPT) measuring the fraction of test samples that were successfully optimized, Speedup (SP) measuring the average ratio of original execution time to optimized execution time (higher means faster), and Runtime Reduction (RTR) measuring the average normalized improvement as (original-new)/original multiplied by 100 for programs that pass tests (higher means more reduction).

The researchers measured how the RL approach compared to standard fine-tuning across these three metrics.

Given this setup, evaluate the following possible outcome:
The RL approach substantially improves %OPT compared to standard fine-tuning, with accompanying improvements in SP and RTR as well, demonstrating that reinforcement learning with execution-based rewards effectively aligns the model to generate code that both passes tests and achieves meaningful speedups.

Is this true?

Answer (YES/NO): NO